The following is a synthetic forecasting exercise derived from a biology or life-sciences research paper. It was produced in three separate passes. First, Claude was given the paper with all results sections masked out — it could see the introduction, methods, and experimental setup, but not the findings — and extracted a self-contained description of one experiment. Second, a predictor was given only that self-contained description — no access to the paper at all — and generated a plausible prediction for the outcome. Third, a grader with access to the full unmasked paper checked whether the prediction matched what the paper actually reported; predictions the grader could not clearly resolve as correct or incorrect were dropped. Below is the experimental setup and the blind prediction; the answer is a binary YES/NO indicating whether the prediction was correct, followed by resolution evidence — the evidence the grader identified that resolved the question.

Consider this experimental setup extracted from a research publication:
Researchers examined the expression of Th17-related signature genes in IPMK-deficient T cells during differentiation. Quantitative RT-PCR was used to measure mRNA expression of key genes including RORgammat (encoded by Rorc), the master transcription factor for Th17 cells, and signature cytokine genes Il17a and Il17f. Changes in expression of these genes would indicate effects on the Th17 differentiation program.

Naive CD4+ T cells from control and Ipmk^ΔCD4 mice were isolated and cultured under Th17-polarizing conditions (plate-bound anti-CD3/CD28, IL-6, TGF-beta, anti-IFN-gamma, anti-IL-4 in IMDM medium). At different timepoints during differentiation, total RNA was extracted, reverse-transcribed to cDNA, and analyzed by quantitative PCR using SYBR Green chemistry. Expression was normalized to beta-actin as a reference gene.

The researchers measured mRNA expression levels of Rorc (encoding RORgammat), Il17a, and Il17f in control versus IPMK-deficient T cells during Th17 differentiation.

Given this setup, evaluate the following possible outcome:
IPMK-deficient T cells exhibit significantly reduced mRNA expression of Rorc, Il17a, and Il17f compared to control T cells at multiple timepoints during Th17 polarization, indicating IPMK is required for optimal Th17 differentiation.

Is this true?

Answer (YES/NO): YES